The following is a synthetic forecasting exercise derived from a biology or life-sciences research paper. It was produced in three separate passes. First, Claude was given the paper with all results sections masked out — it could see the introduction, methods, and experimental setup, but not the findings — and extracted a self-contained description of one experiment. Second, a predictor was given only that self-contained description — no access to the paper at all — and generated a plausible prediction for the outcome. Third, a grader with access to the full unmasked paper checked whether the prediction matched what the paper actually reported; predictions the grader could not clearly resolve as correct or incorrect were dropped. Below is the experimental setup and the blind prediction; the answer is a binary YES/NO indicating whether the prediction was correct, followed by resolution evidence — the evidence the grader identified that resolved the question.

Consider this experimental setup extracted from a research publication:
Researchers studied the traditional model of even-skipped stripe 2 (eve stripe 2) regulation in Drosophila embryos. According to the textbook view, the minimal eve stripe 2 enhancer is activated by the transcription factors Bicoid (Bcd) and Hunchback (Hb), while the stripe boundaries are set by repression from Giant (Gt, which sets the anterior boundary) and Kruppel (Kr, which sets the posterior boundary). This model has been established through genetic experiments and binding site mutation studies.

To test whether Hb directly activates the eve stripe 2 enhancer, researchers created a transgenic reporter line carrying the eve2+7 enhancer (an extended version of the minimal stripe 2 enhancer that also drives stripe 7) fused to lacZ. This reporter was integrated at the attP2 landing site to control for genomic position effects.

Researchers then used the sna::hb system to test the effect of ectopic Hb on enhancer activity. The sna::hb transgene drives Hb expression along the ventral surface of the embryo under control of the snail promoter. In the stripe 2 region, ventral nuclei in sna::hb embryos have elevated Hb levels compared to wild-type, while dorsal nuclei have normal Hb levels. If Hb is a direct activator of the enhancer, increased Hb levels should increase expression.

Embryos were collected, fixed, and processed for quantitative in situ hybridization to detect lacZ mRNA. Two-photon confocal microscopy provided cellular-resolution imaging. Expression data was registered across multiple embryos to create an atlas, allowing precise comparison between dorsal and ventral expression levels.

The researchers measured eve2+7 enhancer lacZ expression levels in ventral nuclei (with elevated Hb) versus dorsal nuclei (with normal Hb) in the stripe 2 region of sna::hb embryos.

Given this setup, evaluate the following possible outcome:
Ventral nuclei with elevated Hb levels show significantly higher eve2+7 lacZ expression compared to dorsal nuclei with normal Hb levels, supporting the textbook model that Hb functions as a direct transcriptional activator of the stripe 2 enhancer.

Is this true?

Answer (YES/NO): NO